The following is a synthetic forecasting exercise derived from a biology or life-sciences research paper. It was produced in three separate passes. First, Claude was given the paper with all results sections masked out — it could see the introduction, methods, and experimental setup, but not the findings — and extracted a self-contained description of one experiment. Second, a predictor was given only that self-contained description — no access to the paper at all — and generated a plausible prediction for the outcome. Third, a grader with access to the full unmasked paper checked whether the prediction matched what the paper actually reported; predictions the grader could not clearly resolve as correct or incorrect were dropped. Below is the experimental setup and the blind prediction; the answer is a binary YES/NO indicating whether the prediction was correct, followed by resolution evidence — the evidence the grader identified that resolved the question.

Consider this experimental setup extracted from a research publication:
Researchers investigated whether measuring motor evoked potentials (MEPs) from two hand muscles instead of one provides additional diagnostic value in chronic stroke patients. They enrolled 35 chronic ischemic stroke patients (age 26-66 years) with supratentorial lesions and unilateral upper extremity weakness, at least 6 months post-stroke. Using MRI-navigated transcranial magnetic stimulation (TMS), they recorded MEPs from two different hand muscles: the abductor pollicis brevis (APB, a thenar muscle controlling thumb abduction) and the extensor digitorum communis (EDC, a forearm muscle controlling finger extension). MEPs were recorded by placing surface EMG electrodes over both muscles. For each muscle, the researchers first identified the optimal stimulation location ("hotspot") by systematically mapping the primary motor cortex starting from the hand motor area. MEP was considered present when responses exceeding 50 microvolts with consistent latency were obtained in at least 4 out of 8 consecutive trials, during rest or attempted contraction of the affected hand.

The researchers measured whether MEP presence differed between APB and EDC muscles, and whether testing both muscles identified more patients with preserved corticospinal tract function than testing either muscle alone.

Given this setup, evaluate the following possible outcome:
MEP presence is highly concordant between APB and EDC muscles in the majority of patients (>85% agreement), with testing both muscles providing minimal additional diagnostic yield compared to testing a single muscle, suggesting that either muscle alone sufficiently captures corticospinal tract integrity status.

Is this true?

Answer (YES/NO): NO